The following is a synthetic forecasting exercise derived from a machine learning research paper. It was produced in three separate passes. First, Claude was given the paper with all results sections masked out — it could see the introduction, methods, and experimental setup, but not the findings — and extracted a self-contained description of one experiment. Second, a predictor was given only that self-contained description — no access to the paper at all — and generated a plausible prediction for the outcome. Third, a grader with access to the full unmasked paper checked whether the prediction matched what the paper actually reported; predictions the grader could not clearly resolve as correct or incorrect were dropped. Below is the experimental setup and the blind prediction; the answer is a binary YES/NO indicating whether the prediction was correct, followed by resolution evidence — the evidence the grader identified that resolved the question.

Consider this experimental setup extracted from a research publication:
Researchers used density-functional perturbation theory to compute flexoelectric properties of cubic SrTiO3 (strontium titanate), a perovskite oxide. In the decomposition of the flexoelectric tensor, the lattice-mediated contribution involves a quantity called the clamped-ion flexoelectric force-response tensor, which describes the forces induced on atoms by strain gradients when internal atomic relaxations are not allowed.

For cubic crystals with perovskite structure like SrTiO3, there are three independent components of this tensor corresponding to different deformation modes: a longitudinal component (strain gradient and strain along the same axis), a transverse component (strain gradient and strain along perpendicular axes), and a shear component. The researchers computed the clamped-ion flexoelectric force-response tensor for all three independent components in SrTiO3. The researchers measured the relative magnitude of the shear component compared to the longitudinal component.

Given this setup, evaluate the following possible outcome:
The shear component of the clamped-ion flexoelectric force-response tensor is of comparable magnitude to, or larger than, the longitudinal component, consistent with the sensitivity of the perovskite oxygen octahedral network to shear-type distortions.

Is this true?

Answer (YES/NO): NO